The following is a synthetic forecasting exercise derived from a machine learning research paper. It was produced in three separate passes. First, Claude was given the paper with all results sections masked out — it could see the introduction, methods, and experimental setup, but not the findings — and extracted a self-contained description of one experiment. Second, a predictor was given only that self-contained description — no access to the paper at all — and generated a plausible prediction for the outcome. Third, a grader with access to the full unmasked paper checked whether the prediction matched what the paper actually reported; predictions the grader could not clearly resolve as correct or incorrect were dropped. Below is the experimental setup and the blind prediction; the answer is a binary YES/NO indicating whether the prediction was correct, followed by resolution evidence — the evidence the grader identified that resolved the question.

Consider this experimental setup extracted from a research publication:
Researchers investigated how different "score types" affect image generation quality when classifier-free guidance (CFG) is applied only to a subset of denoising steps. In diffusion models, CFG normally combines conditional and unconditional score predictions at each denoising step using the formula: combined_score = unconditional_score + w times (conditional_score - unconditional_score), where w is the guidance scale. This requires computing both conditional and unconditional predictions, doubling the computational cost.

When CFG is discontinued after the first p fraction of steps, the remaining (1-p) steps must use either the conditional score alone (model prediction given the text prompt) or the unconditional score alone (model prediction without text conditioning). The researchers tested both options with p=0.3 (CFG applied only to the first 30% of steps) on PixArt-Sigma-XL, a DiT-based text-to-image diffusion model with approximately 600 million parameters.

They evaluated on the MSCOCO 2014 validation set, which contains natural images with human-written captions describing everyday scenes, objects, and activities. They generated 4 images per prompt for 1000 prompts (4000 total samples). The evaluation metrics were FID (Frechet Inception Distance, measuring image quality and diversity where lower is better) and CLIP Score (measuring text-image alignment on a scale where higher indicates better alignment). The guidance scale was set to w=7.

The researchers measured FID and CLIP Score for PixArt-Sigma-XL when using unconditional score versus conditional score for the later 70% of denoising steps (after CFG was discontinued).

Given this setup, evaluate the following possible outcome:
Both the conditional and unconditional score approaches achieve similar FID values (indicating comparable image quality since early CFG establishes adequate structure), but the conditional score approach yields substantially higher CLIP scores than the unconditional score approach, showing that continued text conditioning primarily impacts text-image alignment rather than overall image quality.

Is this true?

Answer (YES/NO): NO